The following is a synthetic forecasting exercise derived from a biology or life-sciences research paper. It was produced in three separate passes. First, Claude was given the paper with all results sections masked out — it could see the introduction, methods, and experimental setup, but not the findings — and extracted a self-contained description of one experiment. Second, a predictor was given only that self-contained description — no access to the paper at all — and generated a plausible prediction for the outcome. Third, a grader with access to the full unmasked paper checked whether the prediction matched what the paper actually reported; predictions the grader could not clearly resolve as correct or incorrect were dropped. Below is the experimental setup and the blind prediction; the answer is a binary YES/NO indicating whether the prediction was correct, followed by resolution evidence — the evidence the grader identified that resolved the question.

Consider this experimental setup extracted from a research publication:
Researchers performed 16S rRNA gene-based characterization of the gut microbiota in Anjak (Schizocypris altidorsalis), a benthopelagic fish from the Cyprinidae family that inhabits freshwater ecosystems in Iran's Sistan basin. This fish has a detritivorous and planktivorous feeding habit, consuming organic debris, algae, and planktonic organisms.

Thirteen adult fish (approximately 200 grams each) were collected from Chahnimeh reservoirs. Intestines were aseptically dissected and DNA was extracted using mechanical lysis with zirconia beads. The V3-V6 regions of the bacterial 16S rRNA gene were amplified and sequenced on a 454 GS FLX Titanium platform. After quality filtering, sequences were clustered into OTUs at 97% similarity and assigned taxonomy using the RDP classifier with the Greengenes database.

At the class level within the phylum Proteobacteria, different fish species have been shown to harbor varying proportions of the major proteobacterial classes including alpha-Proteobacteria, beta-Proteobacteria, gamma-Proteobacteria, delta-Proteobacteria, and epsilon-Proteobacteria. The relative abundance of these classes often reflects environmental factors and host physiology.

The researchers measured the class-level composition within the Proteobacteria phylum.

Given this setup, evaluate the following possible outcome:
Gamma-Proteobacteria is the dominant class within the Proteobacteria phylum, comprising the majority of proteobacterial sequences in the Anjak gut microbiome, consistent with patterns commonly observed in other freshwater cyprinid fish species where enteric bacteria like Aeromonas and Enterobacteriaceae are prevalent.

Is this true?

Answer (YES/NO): NO